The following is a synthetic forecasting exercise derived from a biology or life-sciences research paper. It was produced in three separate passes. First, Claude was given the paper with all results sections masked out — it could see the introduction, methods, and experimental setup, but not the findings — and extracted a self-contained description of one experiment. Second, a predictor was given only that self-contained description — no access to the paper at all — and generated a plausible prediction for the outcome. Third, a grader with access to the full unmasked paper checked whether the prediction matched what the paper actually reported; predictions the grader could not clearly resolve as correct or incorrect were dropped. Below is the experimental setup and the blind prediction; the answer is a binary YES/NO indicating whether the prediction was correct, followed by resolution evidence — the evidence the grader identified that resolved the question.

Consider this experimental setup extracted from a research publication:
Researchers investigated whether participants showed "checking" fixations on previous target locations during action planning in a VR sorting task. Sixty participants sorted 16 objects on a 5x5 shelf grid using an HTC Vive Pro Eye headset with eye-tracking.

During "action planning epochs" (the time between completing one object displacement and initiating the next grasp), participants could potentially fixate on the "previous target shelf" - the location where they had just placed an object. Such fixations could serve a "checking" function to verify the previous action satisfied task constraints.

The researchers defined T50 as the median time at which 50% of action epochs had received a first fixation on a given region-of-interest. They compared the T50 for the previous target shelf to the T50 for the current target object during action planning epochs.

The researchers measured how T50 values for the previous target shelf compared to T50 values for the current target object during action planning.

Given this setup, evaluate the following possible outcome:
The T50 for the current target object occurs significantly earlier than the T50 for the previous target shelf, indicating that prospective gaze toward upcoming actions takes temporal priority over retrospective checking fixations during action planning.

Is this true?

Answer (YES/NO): NO